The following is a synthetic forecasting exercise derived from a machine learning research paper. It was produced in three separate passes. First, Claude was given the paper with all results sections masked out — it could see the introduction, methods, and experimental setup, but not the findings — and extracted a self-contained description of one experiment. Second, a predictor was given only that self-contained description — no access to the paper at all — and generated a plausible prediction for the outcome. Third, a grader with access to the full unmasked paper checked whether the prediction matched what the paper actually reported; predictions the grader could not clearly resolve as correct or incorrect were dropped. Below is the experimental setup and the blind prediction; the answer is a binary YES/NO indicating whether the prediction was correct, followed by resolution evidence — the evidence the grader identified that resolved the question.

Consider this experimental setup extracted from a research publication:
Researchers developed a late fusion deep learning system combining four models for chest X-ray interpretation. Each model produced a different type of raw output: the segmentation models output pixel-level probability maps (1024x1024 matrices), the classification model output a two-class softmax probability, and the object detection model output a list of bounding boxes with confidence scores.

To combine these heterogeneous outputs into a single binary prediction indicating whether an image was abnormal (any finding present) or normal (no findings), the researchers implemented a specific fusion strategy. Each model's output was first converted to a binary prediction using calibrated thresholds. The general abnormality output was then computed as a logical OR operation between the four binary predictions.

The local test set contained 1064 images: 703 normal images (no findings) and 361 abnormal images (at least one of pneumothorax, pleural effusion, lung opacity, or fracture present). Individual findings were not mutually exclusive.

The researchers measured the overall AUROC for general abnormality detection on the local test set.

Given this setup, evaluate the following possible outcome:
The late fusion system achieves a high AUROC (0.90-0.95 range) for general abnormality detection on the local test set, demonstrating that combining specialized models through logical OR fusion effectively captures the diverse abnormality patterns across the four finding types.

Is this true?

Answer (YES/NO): NO